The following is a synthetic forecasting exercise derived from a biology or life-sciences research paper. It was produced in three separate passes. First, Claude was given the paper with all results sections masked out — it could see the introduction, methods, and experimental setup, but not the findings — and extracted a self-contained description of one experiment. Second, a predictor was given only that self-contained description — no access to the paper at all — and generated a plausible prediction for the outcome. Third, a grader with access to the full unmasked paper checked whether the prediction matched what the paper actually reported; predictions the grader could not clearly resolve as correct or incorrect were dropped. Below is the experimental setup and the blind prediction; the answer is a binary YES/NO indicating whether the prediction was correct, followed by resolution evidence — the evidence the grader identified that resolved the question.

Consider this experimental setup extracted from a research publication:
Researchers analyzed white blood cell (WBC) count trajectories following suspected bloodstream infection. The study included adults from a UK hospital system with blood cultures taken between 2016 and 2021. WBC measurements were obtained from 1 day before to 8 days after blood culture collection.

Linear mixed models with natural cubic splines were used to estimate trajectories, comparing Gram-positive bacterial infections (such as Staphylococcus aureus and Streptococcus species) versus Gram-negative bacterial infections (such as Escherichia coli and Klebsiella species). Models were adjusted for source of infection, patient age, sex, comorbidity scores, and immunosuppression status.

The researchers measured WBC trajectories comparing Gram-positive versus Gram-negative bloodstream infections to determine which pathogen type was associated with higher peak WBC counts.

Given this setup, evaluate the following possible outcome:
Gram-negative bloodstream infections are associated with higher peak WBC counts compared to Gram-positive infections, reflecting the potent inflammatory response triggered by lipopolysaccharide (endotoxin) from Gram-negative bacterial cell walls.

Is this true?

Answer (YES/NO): NO